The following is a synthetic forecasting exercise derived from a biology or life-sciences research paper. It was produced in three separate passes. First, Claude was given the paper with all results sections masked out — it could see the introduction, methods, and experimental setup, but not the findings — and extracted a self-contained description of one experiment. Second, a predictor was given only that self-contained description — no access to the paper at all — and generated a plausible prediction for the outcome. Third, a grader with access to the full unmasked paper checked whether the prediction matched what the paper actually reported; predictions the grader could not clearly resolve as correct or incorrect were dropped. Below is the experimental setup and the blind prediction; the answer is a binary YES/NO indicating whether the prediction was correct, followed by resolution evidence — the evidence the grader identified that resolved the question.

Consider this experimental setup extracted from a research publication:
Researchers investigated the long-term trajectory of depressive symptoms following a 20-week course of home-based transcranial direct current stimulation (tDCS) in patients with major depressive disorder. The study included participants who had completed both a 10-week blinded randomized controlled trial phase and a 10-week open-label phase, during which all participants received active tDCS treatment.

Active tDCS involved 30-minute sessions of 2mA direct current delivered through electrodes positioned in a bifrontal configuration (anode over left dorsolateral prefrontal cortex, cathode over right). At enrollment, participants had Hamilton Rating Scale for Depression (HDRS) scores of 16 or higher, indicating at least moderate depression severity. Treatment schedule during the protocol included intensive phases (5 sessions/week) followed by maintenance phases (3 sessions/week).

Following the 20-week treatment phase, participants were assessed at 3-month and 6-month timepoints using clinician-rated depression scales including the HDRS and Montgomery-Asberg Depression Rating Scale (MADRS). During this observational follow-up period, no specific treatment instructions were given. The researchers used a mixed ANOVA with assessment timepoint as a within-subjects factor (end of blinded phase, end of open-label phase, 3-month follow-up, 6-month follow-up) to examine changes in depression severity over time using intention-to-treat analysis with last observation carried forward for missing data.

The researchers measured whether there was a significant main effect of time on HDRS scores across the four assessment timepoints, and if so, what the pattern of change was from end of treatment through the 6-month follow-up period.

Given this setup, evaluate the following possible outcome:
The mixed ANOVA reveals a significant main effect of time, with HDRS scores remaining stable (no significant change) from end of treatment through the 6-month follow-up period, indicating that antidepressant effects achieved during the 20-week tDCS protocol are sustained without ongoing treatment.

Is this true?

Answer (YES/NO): YES